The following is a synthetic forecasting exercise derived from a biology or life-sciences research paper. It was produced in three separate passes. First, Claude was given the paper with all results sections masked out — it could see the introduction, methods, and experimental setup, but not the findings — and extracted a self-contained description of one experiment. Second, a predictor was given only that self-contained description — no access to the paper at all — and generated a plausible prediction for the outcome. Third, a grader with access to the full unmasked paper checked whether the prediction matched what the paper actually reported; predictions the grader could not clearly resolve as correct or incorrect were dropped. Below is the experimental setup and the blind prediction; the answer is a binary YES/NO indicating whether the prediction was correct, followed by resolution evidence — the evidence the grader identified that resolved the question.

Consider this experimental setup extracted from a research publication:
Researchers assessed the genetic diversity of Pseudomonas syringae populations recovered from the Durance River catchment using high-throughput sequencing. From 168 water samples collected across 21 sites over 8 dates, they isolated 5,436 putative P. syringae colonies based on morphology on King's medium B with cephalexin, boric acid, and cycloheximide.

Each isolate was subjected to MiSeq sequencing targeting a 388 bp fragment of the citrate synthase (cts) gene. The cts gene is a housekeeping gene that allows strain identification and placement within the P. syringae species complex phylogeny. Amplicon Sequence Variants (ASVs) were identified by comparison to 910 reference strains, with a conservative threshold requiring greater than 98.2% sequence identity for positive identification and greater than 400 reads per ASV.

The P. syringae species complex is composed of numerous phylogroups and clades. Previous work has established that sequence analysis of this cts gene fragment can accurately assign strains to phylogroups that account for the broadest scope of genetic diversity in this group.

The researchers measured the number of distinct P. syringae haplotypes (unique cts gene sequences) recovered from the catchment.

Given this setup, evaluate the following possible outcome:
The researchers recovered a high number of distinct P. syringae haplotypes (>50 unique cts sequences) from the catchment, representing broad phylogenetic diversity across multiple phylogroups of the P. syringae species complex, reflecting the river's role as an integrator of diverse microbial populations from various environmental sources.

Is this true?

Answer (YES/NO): YES